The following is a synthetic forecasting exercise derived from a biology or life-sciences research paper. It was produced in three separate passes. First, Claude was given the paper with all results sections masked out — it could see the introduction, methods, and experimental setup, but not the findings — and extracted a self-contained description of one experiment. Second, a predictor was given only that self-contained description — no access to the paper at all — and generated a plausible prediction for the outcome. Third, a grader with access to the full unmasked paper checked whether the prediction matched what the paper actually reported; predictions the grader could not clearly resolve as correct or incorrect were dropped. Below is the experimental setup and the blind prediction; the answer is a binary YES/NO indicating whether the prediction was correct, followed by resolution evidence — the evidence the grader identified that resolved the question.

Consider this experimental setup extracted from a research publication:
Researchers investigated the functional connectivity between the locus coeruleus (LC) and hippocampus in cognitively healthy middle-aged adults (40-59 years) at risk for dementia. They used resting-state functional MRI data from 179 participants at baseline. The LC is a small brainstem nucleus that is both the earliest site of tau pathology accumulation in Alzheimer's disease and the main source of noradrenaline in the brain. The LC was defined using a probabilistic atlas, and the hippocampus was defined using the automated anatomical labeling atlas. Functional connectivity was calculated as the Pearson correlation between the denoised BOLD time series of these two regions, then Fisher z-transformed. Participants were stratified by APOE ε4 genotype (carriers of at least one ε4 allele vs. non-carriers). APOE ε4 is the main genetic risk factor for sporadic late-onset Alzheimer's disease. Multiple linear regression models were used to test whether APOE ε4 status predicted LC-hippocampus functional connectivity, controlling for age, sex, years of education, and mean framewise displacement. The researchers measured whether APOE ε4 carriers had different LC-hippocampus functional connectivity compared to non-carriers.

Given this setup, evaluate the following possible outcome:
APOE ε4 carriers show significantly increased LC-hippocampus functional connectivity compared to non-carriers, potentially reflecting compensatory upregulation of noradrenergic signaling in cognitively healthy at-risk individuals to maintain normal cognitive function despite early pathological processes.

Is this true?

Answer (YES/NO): NO